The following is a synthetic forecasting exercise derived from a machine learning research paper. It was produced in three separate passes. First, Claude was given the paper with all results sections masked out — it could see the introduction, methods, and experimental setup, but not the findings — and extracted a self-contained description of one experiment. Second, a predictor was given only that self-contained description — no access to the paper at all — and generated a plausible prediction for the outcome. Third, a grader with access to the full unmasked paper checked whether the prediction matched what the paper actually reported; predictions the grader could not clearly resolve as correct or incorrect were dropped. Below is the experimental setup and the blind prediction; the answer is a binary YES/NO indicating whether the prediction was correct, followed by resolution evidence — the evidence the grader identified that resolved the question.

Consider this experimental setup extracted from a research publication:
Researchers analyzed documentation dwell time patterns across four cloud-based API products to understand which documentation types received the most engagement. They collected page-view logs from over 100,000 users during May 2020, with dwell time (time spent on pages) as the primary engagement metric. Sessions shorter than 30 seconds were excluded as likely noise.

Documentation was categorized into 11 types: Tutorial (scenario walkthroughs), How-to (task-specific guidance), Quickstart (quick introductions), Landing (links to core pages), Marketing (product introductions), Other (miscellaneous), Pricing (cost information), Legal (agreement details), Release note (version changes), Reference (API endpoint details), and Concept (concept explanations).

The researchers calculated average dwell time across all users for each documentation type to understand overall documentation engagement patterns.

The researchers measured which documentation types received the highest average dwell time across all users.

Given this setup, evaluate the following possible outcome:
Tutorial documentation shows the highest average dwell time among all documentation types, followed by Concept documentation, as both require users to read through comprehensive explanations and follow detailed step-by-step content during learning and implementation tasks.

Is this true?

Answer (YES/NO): NO